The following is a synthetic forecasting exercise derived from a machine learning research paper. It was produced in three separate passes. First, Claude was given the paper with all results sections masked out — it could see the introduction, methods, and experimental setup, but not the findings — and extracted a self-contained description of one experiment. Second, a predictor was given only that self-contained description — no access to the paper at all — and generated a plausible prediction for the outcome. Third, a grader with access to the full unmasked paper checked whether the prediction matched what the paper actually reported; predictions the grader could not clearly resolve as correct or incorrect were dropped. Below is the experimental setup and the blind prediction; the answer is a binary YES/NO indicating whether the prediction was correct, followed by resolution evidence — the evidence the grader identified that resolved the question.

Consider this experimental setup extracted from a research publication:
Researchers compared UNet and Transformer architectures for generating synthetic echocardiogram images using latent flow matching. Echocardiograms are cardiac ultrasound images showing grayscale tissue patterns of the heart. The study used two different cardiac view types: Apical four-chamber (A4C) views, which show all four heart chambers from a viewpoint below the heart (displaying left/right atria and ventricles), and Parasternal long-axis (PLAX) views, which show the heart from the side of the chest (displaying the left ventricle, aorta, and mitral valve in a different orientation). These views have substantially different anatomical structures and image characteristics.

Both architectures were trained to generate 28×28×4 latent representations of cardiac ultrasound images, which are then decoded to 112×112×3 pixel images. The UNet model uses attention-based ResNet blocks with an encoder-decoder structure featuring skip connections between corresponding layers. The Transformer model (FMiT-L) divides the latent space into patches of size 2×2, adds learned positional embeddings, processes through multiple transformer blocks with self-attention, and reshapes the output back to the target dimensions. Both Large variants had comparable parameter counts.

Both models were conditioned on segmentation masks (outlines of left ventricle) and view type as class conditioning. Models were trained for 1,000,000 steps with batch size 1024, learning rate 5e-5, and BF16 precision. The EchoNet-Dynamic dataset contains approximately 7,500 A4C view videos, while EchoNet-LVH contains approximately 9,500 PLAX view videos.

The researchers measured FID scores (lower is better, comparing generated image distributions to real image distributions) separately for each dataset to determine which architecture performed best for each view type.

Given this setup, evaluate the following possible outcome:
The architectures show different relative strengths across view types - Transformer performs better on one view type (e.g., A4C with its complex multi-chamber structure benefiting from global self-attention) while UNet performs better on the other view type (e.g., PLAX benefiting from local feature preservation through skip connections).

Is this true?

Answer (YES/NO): NO